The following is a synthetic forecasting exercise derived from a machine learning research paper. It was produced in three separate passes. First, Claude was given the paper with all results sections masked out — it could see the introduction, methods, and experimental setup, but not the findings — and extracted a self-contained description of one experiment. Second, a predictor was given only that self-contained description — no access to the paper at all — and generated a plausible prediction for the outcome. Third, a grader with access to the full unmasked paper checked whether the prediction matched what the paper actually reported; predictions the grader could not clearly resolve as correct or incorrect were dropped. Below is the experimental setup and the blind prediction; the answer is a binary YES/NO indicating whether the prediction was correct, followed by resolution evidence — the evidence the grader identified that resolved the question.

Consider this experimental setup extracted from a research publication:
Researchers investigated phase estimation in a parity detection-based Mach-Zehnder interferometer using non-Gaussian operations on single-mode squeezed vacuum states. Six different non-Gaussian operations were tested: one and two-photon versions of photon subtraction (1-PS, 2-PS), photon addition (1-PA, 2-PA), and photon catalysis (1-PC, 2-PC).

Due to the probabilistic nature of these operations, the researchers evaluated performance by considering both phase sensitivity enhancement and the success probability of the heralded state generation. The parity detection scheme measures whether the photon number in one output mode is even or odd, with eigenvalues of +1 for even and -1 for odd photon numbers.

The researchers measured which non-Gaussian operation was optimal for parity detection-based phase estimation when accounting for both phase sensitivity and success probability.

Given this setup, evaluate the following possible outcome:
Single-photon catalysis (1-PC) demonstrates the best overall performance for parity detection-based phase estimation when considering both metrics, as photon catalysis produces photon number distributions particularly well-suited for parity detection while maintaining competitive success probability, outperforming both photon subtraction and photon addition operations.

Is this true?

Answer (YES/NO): NO